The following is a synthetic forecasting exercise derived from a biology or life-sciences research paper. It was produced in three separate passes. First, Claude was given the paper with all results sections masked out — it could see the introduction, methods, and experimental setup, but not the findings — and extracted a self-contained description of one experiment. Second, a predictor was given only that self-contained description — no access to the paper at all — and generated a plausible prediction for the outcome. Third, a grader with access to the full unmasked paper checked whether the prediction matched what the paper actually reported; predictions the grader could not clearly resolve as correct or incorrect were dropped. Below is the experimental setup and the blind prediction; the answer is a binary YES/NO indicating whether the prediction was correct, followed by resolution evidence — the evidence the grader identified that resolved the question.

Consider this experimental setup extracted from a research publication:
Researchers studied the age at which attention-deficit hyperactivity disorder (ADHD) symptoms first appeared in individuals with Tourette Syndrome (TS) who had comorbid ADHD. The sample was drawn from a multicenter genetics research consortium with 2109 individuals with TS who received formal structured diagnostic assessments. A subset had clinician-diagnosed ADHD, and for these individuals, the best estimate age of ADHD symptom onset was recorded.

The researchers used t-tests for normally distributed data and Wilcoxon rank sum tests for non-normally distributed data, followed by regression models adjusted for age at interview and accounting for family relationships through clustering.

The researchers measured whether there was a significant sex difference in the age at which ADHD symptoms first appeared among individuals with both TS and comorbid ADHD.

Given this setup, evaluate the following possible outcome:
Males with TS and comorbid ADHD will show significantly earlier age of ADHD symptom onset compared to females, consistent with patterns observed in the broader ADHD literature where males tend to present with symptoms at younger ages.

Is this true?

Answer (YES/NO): NO